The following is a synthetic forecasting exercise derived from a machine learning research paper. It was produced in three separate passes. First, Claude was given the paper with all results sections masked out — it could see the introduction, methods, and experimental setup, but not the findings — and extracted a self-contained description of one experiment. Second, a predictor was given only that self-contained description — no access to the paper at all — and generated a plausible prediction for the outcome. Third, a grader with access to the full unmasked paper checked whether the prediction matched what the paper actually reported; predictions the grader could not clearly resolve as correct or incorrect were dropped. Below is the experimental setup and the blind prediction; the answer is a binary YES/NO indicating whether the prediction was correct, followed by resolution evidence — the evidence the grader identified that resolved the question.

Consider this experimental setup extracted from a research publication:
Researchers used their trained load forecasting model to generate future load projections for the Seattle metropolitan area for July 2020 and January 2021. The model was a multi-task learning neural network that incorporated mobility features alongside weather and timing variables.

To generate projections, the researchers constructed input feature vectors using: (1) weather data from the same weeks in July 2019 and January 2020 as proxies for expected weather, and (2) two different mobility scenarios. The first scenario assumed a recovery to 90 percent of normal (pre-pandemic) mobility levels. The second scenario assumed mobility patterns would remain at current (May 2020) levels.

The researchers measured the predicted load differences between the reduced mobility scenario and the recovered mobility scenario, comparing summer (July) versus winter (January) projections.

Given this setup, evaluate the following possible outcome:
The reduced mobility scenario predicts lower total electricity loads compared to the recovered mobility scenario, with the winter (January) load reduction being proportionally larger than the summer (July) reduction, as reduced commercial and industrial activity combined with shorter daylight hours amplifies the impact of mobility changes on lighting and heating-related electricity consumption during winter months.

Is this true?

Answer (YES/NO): YES